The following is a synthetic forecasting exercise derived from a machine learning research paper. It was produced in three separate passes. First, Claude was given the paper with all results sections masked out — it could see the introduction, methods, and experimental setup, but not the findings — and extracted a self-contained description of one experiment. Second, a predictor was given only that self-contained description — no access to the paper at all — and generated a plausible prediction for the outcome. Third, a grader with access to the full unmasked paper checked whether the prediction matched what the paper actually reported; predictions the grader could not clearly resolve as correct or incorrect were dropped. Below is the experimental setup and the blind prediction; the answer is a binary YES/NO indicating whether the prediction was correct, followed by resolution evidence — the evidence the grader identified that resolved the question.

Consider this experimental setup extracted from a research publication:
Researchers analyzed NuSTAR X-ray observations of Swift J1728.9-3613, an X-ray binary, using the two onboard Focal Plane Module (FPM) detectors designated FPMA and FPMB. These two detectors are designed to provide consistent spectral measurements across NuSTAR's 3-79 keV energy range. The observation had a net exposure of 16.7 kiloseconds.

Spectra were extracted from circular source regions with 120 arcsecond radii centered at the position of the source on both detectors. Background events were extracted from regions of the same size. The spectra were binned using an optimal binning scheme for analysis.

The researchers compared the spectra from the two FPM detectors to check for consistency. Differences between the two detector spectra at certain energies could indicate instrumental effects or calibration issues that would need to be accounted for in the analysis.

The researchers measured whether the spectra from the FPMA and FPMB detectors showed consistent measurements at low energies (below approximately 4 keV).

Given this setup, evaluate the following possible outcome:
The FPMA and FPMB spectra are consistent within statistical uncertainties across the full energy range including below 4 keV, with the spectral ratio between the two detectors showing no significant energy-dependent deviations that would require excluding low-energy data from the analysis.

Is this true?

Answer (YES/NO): NO